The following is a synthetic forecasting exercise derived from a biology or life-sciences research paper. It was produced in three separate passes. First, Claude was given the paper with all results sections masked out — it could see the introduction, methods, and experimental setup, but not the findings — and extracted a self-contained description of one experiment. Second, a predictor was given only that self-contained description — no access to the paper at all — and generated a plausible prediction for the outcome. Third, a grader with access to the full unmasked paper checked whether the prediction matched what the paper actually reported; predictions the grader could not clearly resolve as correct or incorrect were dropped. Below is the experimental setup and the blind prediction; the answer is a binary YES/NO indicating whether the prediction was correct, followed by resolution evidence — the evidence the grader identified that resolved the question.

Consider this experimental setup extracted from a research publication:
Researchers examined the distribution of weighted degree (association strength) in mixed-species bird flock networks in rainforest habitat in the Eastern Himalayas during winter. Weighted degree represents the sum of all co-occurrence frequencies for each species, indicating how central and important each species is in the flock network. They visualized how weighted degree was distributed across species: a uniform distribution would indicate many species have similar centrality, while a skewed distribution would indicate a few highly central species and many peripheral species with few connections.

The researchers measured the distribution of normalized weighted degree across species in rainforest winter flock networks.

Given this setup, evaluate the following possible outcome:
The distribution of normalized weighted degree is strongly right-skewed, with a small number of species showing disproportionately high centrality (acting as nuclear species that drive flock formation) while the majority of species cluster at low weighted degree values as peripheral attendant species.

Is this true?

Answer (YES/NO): YES